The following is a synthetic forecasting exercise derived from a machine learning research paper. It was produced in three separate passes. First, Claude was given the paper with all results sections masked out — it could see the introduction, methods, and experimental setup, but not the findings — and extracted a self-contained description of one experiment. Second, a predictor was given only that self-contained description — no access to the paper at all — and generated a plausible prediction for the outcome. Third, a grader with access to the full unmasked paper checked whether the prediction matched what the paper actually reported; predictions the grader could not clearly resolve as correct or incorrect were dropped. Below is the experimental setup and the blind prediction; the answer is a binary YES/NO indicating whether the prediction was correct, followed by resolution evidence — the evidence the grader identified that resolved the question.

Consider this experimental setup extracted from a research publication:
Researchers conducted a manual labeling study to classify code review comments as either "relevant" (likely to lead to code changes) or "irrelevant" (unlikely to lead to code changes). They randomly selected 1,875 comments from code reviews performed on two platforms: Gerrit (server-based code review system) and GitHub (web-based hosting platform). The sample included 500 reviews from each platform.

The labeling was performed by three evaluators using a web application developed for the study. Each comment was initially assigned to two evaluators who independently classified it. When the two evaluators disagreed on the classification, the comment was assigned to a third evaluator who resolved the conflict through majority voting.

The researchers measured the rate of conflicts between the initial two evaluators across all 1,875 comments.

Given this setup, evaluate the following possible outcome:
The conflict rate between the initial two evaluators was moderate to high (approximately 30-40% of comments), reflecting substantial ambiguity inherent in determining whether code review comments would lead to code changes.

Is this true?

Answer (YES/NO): NO